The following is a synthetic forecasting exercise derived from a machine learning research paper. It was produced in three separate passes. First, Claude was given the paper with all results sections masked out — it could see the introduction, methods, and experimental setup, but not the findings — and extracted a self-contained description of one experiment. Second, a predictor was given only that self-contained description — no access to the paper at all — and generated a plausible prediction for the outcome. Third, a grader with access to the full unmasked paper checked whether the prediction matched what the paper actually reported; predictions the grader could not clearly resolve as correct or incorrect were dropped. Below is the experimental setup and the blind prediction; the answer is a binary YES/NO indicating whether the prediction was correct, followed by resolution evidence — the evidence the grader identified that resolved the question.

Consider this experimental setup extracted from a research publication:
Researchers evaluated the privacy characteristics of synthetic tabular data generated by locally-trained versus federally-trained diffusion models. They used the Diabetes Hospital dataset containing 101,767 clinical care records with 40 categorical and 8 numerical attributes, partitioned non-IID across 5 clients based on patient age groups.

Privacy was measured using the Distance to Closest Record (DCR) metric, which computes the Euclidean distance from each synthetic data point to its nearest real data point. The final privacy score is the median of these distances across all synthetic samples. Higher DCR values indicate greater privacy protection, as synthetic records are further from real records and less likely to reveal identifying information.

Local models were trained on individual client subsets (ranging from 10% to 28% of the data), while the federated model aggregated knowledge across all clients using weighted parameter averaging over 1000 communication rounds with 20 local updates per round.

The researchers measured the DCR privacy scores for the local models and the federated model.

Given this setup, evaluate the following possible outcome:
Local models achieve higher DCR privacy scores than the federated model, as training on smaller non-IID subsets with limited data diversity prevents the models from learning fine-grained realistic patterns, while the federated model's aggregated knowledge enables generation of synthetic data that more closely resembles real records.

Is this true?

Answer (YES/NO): NO